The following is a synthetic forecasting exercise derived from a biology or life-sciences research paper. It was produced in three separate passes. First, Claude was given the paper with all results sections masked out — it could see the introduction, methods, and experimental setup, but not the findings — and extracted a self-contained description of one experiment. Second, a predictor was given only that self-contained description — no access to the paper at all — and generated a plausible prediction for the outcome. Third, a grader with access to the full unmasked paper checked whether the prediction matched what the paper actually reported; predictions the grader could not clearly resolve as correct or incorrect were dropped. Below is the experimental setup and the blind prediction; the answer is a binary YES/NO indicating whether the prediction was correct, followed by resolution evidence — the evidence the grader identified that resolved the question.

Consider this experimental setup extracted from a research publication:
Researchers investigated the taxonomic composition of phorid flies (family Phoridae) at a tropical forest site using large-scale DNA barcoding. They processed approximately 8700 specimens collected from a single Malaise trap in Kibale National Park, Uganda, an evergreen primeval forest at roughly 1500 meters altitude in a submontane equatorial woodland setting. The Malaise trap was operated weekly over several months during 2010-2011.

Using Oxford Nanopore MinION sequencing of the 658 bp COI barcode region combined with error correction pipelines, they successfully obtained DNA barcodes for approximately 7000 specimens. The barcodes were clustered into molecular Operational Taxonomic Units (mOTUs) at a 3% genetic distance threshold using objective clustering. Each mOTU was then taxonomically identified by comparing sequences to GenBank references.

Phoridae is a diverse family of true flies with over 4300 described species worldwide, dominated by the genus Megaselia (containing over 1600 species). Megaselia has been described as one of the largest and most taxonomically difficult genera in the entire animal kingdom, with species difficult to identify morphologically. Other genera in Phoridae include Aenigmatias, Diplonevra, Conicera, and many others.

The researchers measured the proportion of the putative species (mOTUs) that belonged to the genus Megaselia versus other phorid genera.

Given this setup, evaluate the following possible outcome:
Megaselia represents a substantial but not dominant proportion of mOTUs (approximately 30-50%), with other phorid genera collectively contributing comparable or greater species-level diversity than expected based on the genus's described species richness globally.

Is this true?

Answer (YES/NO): NO